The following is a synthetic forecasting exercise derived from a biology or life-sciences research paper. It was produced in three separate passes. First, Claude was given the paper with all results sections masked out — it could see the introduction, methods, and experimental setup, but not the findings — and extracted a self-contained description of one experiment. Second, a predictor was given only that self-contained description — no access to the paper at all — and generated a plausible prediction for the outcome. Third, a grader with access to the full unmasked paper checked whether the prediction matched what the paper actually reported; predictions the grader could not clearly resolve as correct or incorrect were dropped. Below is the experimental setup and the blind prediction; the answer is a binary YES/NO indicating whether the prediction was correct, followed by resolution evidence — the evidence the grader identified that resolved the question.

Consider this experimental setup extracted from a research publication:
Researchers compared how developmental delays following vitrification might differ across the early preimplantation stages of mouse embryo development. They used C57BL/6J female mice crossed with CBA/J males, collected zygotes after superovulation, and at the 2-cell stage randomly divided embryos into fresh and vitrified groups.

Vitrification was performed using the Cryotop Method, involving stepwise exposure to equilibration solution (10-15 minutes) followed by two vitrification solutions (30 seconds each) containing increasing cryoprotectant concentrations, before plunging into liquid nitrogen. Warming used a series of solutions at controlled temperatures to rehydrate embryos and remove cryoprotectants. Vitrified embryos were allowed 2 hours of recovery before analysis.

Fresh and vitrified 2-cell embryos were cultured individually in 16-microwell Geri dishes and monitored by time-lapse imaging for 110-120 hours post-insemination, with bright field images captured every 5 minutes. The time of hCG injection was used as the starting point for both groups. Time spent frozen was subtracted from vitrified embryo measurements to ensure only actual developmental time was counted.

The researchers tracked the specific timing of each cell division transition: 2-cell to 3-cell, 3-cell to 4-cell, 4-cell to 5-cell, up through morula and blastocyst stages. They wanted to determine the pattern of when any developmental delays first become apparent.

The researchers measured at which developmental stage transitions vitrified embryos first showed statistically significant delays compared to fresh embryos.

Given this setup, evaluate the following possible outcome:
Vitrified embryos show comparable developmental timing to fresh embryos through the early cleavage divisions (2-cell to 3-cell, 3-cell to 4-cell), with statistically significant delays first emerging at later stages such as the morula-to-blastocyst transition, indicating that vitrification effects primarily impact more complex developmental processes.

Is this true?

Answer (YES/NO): NO